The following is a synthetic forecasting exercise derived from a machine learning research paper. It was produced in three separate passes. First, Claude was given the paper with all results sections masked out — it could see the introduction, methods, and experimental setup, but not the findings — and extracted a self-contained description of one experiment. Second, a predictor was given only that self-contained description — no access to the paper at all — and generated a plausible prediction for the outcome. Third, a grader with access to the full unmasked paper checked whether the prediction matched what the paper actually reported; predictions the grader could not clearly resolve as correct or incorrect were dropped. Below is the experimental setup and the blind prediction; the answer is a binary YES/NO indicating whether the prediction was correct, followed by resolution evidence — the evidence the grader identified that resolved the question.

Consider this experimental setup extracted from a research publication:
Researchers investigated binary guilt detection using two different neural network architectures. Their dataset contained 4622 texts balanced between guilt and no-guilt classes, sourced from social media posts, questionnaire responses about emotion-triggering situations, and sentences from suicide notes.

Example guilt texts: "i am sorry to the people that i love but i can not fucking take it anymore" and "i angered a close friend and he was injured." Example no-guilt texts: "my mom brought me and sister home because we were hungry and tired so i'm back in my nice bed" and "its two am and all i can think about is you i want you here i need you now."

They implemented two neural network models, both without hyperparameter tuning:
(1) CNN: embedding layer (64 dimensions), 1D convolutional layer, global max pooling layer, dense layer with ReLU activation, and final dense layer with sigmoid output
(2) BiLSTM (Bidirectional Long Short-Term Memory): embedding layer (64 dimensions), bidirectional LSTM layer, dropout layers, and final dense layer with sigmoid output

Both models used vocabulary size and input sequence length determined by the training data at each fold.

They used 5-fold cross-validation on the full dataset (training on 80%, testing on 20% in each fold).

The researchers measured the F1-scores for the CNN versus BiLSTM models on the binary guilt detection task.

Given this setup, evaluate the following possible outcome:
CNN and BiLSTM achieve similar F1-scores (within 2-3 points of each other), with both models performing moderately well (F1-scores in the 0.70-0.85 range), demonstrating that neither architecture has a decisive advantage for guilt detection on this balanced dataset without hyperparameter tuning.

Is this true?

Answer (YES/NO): NO